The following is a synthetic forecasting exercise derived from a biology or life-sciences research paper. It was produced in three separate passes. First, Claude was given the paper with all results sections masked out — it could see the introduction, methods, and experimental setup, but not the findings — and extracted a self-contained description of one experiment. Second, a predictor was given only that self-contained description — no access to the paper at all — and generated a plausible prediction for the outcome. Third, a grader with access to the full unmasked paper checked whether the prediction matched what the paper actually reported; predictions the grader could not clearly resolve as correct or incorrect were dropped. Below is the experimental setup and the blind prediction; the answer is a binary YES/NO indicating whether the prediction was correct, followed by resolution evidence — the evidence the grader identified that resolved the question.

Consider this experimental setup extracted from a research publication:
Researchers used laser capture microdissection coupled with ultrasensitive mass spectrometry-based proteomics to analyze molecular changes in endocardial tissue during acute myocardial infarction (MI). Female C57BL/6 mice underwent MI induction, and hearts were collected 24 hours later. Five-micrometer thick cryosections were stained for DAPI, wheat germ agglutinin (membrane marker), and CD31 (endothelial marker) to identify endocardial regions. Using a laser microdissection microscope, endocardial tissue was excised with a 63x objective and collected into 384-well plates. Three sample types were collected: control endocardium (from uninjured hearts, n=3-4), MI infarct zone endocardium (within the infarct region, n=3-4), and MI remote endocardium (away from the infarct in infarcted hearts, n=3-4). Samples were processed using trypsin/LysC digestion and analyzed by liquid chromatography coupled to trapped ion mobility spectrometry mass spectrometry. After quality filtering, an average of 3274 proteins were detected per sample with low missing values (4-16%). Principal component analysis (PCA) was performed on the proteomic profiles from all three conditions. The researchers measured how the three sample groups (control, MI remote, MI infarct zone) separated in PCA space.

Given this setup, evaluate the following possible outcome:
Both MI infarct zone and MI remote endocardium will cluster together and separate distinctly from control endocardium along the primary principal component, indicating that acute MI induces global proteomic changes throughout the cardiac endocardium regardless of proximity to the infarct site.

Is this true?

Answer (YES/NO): NO